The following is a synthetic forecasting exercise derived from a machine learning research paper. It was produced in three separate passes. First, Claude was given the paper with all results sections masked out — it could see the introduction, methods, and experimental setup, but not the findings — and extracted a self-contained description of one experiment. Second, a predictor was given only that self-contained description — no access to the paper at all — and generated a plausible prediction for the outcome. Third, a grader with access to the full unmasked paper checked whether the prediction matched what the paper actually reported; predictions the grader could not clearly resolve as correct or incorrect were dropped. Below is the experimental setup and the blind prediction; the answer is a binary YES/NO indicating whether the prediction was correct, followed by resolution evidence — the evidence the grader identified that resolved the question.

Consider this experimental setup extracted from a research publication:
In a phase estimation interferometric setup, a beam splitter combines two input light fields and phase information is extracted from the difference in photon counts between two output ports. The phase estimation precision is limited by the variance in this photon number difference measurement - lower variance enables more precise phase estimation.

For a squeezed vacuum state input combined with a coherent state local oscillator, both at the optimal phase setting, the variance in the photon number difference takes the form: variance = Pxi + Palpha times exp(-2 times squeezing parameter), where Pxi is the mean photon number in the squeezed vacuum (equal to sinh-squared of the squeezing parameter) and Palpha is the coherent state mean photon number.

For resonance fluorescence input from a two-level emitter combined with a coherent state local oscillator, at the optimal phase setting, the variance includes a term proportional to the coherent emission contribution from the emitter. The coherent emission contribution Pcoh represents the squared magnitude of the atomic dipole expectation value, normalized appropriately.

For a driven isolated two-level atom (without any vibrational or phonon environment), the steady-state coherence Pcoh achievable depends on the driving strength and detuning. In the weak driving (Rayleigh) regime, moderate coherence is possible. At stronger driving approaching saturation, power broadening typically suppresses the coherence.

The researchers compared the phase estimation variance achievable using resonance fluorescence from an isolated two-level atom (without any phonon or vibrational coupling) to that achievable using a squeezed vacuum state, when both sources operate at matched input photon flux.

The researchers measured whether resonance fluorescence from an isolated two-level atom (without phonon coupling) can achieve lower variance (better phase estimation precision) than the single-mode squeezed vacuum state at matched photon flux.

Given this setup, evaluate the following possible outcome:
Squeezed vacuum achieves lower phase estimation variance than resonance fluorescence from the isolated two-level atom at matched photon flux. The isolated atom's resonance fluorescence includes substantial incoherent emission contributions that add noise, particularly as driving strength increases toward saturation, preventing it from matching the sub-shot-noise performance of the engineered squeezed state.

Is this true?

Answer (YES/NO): NO